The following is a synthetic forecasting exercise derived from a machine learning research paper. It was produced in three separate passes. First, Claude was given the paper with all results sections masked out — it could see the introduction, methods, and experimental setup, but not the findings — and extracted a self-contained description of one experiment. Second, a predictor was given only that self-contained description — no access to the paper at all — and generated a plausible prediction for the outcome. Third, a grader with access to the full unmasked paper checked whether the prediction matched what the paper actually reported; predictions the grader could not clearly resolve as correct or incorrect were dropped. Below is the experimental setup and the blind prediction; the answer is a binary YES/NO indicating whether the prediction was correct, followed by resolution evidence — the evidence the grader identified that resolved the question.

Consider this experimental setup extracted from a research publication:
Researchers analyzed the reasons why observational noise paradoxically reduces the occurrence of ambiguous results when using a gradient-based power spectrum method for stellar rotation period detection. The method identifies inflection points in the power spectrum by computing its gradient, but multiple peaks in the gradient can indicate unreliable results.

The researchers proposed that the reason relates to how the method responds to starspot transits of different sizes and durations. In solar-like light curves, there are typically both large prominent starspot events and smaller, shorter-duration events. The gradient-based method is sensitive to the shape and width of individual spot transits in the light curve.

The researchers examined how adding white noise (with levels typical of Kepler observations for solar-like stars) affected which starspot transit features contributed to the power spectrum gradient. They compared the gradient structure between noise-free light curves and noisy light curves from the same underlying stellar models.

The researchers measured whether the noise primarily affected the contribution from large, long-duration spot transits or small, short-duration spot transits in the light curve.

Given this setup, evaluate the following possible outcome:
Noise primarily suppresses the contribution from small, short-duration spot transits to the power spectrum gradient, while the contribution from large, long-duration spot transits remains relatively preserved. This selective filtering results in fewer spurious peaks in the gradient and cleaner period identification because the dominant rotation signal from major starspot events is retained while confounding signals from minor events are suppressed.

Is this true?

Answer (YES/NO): YES